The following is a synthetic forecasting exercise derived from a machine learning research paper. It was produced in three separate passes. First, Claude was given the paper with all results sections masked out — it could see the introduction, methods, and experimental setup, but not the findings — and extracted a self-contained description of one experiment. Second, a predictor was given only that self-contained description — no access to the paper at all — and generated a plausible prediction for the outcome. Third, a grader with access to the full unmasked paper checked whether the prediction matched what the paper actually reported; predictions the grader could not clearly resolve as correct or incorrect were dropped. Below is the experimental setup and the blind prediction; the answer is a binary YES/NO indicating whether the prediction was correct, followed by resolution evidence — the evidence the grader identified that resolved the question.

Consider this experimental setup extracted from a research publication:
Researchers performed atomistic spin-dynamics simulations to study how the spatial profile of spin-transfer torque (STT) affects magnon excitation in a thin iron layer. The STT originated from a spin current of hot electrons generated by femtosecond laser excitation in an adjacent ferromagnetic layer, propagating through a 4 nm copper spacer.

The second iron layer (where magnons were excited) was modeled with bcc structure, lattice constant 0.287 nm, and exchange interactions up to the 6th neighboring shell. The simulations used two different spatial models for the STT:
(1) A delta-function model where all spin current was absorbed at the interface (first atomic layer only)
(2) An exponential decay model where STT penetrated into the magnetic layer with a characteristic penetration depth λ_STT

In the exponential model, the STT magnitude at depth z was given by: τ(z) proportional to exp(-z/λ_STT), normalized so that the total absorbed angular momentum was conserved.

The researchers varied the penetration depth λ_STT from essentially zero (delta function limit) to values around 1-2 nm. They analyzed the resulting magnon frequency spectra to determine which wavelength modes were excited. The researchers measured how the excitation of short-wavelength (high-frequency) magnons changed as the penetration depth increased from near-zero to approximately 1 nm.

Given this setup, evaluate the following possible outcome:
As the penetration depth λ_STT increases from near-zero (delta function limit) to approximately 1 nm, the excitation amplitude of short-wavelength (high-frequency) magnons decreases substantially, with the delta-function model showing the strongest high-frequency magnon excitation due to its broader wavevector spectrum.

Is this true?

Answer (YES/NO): YES